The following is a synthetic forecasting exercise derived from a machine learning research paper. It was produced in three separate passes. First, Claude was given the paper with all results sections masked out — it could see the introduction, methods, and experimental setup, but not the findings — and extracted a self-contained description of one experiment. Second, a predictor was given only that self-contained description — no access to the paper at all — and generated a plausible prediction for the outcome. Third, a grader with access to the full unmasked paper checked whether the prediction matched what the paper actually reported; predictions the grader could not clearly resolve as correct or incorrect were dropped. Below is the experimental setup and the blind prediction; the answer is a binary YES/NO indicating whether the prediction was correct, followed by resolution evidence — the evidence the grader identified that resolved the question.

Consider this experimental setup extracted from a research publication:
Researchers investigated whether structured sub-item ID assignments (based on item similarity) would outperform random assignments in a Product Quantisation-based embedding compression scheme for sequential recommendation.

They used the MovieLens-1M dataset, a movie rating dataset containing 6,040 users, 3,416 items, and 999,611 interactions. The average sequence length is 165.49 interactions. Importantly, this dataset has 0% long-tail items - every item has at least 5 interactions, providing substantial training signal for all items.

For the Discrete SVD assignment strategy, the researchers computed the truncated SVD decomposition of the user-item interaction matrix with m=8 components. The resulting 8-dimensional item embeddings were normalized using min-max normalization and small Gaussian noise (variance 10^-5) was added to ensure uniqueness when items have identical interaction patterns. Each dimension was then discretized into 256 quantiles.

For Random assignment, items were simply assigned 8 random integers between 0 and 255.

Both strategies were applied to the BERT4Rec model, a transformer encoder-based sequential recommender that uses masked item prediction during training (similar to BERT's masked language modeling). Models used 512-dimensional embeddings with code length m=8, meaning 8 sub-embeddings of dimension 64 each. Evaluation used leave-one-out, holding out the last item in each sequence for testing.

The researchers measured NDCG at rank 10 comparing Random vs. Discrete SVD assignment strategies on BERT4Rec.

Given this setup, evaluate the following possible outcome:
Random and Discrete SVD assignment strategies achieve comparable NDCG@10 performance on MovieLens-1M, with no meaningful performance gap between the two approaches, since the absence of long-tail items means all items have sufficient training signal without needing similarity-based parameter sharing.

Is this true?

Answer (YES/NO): YES